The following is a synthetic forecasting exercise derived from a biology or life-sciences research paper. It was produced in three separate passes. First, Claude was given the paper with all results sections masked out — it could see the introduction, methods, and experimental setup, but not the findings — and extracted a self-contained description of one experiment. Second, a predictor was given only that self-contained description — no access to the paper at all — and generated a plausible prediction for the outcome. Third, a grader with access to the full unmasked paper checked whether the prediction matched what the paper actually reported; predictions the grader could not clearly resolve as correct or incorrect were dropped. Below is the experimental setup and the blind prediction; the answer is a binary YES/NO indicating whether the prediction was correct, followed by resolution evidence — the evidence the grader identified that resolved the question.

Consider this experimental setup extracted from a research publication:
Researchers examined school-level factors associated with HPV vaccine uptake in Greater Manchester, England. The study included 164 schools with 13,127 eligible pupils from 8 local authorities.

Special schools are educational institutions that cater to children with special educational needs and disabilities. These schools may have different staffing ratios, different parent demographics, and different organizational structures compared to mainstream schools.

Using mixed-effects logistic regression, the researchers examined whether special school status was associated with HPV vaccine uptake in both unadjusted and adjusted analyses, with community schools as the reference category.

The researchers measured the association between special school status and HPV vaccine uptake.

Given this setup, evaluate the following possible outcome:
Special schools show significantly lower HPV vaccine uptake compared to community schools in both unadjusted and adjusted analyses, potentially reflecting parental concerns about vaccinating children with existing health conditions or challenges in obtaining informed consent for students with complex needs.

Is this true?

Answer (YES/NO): YES